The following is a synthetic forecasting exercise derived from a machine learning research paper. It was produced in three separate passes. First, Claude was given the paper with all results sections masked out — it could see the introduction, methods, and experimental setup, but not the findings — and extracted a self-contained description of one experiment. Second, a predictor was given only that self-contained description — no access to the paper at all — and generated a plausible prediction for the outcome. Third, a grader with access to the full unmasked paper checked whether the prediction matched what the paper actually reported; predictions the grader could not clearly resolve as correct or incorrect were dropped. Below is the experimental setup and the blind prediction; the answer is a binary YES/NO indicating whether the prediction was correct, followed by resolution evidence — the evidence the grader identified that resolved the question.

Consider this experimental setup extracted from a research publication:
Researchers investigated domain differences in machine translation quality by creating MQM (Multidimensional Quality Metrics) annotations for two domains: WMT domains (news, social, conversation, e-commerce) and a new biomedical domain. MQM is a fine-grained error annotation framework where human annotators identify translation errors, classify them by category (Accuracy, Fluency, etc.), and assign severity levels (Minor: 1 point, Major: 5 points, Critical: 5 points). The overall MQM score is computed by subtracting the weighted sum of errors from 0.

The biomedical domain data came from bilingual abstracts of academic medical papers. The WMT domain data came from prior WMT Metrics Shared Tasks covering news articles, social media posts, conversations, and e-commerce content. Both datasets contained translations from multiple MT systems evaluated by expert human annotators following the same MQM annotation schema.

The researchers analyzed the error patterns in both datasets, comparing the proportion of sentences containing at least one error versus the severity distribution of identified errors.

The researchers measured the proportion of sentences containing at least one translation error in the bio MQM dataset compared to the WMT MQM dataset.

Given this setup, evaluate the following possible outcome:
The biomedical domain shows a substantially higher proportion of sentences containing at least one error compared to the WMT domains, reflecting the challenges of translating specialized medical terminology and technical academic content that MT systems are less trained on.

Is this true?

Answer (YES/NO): NO